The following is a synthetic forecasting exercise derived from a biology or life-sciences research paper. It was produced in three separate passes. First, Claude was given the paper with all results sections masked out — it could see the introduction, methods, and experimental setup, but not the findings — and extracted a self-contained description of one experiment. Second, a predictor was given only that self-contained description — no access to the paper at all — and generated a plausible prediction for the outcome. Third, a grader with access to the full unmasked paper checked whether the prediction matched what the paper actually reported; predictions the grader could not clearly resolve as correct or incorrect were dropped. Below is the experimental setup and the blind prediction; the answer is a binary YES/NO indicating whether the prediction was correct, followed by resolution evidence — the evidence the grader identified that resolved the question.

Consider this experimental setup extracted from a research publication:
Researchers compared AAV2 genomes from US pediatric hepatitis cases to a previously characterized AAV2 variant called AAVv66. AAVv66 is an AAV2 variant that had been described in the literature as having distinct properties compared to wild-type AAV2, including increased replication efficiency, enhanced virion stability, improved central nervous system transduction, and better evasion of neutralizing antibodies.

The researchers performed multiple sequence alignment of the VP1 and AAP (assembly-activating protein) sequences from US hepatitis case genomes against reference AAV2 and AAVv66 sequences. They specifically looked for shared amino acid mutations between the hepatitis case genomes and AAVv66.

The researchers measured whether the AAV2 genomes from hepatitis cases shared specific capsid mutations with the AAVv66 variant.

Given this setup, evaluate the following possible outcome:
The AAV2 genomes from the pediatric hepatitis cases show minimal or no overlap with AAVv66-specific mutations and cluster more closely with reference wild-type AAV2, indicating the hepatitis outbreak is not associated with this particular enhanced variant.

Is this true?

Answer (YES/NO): NO